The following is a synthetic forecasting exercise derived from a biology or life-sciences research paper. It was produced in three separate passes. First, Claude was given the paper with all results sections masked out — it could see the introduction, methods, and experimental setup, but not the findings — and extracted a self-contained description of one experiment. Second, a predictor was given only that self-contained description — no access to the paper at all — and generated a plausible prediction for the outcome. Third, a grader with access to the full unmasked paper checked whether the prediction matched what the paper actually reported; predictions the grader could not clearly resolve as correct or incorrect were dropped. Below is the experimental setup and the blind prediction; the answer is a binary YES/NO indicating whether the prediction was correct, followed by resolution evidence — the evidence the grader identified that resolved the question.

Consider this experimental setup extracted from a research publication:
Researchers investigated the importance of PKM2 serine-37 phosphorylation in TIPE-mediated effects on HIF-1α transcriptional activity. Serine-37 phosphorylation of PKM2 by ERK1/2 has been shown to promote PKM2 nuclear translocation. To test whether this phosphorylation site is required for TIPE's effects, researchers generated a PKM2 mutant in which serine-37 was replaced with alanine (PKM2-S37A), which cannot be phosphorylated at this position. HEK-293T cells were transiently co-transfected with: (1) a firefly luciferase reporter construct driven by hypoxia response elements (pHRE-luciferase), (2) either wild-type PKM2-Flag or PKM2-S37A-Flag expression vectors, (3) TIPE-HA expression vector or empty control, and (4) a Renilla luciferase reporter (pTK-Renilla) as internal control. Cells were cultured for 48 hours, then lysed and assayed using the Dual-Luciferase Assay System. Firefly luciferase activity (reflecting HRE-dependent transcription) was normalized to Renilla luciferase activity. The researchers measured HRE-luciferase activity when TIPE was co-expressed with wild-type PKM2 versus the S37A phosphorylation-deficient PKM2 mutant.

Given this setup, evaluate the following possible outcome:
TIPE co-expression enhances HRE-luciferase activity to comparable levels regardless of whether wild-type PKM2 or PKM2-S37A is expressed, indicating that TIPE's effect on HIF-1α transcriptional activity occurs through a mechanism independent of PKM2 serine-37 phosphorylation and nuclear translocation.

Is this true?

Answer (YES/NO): NO